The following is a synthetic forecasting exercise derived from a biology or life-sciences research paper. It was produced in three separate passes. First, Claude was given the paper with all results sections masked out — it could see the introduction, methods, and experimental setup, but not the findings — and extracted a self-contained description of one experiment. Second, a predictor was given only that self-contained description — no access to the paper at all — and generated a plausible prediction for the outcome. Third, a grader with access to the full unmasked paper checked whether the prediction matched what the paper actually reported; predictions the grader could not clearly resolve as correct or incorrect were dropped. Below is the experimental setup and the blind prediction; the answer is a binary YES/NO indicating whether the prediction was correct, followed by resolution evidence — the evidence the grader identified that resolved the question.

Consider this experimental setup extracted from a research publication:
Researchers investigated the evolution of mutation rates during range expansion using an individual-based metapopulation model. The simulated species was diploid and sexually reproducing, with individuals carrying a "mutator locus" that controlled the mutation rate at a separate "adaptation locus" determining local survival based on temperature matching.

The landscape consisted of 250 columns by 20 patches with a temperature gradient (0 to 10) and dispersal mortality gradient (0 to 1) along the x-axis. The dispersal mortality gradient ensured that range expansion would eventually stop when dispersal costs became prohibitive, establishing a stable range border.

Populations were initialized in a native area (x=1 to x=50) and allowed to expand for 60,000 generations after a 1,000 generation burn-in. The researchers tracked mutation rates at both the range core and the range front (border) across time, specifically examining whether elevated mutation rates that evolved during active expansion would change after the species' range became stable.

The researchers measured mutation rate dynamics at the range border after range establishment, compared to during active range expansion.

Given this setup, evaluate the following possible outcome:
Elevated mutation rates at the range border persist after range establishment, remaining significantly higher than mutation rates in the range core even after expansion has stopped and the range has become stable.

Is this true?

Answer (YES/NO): NO